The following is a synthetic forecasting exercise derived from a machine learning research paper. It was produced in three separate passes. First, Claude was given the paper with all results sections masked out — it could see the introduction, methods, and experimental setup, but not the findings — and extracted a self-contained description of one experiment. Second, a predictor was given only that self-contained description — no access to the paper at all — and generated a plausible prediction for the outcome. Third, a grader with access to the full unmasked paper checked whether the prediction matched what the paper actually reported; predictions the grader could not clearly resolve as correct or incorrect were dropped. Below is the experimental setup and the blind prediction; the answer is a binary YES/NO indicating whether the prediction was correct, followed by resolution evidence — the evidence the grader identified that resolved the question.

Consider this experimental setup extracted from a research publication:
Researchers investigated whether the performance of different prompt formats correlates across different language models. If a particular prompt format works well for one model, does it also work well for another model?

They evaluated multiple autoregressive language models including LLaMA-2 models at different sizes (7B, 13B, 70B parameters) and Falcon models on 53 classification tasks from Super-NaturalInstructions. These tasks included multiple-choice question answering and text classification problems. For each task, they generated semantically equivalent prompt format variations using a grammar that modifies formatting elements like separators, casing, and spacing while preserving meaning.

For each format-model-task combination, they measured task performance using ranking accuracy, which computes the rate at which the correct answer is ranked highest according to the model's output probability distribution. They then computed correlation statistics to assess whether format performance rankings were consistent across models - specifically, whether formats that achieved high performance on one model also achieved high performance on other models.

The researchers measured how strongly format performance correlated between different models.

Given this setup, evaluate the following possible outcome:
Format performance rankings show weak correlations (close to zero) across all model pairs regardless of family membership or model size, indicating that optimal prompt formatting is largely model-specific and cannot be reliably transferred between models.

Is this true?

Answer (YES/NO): YES